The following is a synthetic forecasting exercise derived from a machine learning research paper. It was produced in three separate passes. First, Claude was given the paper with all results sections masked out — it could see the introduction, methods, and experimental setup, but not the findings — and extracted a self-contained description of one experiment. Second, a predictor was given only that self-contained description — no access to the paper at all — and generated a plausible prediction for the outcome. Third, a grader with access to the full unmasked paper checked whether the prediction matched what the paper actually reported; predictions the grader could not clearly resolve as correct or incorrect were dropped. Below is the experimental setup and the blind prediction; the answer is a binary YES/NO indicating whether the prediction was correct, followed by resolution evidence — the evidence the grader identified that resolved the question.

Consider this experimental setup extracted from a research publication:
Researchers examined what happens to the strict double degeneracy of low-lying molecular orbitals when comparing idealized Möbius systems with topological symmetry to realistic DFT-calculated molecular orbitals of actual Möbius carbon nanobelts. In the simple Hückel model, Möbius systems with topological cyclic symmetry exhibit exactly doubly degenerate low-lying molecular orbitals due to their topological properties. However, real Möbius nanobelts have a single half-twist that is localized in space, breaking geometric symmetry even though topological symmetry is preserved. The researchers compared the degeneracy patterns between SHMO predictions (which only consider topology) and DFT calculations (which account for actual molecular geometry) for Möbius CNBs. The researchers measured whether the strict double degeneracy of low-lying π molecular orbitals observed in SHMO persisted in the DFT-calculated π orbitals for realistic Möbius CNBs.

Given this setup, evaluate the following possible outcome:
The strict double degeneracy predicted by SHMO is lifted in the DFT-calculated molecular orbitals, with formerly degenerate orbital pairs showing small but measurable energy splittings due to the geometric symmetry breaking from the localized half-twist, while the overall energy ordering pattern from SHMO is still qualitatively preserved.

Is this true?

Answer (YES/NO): YES